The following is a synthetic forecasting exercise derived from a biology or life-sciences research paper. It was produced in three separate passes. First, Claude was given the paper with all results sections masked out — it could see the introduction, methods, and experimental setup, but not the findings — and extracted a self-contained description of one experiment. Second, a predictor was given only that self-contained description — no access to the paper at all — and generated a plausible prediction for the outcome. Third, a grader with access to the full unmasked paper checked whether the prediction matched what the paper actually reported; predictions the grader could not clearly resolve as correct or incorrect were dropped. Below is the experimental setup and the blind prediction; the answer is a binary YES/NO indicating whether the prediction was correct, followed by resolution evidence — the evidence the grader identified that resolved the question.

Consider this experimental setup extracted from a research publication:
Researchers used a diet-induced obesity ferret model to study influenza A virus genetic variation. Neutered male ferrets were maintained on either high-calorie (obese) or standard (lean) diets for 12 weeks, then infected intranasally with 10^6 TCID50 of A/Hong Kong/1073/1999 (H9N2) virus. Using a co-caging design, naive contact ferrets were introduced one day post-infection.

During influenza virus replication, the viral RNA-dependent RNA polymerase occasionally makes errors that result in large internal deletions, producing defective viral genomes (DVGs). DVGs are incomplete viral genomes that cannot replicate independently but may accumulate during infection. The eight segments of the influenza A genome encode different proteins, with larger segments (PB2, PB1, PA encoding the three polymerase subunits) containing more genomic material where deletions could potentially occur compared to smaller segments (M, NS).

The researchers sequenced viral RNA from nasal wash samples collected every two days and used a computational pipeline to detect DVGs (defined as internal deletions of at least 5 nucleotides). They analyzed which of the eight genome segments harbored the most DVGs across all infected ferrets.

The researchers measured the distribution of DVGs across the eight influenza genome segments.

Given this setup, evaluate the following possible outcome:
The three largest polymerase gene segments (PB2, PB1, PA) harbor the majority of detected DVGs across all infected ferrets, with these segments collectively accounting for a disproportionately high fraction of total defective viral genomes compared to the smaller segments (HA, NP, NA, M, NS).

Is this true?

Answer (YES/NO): YES